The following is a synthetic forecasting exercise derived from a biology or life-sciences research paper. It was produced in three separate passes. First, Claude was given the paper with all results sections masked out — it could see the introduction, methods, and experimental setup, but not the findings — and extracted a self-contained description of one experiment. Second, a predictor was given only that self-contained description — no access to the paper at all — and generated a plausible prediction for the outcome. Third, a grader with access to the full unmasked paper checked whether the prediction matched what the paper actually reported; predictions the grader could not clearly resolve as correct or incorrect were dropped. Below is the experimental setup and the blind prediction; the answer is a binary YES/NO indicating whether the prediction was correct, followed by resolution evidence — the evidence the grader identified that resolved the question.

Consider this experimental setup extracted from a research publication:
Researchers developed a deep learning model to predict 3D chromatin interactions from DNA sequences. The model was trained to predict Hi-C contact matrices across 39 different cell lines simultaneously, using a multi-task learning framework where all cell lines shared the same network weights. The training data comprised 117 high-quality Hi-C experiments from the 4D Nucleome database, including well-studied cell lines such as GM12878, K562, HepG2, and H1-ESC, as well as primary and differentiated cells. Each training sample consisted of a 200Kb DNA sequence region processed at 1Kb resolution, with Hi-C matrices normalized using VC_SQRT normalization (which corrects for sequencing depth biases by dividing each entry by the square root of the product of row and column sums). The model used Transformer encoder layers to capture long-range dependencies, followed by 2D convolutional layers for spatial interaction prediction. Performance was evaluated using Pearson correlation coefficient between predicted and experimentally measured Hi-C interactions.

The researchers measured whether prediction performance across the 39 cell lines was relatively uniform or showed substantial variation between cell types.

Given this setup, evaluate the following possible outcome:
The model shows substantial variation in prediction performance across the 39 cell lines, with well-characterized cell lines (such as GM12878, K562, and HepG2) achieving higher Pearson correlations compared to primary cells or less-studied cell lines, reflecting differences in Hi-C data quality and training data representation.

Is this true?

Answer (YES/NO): NO